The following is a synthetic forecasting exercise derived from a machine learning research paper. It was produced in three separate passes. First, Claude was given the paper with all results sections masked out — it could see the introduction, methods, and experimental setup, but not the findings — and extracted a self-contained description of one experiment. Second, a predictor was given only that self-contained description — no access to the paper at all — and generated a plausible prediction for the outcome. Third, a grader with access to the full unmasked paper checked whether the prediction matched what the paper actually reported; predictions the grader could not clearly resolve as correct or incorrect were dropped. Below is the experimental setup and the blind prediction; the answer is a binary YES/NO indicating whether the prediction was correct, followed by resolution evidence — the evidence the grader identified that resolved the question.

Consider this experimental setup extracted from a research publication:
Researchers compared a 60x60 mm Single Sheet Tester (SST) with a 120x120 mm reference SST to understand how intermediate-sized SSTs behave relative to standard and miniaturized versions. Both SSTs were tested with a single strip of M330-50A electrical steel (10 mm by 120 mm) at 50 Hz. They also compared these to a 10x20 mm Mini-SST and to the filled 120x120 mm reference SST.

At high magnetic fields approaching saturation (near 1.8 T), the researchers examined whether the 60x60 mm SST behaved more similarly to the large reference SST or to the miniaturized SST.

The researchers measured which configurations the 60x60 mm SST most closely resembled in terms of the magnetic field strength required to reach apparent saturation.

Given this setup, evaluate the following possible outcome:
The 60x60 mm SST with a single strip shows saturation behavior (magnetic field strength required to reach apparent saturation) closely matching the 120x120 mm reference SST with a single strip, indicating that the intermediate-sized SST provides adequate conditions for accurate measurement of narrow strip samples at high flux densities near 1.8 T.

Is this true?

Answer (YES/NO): YES